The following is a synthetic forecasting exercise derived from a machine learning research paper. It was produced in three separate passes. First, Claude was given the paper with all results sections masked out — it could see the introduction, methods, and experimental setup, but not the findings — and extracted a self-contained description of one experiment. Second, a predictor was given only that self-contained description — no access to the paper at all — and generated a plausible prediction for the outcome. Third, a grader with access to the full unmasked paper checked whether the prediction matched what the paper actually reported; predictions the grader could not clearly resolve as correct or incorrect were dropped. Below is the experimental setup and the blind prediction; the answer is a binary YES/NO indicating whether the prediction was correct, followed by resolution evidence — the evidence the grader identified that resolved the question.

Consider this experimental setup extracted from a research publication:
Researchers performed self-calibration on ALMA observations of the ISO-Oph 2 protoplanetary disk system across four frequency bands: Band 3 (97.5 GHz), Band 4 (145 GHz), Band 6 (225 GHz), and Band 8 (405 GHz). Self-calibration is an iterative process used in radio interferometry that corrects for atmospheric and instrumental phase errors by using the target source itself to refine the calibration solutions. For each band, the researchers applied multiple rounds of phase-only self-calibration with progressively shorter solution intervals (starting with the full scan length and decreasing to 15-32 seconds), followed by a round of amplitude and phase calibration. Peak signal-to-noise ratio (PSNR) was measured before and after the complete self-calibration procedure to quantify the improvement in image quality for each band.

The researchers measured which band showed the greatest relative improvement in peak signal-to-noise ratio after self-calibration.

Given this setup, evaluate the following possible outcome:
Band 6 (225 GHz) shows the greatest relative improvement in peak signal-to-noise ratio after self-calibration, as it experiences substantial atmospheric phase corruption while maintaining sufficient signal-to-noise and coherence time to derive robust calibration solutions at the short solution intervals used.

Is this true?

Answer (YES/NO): NO